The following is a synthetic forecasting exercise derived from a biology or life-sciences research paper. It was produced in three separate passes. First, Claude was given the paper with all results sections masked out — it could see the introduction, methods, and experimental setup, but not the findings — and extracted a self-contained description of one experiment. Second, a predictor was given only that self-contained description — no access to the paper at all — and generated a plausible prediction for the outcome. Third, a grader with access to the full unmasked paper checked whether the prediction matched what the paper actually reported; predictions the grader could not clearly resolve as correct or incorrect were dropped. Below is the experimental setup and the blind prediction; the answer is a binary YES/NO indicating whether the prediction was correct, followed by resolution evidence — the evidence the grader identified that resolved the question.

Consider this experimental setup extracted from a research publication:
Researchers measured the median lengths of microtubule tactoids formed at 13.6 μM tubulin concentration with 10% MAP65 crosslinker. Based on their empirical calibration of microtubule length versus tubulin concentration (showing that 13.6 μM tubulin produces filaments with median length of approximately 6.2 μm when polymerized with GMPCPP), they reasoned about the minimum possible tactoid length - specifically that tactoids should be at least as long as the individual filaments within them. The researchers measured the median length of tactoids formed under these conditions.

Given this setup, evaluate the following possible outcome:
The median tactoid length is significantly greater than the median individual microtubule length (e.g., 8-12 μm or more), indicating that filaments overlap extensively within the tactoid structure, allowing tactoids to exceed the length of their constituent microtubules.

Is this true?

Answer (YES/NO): NO